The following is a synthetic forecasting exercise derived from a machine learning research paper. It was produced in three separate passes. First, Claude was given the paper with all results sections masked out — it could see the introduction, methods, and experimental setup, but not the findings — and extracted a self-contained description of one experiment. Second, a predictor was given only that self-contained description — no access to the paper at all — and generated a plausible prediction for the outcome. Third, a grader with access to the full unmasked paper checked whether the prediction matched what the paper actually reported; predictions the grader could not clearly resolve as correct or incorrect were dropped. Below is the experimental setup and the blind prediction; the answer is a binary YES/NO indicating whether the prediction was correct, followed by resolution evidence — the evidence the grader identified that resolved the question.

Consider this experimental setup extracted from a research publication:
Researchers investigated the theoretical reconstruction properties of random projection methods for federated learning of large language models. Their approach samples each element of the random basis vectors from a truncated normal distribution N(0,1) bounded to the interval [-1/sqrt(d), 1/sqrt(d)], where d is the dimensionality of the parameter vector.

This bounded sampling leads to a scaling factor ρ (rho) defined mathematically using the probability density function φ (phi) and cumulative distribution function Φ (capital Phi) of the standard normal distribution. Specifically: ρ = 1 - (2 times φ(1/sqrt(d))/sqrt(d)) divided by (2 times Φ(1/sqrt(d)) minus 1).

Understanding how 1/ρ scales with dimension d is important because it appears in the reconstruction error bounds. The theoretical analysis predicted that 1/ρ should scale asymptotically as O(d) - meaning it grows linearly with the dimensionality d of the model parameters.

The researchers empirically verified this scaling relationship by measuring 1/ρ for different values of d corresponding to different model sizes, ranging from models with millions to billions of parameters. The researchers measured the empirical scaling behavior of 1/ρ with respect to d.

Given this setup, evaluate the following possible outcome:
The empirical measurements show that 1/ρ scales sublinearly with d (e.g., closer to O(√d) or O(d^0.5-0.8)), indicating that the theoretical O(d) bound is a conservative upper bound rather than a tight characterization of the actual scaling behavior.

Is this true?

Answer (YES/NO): NO